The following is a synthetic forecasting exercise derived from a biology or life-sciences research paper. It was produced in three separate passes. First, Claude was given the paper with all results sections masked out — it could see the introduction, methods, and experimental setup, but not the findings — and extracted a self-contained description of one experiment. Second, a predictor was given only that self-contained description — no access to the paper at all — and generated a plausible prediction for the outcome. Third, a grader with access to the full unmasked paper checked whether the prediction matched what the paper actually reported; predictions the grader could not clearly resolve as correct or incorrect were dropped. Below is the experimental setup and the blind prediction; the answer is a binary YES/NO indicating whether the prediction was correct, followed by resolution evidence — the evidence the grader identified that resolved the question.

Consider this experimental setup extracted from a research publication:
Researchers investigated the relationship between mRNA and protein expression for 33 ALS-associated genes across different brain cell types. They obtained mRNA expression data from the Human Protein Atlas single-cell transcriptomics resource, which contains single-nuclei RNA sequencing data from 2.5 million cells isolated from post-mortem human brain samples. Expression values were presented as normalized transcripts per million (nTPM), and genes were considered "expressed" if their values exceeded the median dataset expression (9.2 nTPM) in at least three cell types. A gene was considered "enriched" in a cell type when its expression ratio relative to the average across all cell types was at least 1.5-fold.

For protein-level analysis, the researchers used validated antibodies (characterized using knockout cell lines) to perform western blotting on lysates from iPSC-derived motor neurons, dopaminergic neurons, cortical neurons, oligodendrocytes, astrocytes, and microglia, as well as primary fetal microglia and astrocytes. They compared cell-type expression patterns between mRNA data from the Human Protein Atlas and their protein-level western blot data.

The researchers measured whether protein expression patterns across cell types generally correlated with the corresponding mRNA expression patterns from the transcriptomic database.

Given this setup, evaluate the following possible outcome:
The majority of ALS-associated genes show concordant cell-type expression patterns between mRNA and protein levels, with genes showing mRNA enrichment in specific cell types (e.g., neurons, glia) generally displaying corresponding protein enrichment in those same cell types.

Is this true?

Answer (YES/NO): NO